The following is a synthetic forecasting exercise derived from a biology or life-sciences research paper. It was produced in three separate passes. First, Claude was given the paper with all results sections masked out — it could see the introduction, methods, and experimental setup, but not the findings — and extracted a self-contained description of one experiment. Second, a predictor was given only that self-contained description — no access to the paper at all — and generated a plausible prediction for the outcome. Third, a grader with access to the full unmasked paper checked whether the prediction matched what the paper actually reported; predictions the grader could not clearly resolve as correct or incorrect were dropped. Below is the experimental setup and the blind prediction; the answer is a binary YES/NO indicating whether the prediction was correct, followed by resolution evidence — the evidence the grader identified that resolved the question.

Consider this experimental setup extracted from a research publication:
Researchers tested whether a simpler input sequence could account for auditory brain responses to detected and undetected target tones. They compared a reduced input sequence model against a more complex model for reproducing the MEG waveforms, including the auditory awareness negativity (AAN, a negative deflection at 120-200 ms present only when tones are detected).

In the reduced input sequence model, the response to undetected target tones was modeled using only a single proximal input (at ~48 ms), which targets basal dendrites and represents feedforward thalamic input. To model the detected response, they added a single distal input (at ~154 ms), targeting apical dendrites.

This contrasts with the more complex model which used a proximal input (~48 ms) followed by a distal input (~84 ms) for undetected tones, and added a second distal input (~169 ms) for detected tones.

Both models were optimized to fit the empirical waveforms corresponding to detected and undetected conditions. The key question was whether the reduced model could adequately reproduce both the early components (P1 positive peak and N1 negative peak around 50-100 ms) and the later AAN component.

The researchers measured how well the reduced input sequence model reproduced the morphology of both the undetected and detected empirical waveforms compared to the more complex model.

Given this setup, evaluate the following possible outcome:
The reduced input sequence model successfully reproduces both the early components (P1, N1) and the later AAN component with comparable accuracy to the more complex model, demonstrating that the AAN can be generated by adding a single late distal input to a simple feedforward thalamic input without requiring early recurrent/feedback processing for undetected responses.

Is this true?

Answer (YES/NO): NO